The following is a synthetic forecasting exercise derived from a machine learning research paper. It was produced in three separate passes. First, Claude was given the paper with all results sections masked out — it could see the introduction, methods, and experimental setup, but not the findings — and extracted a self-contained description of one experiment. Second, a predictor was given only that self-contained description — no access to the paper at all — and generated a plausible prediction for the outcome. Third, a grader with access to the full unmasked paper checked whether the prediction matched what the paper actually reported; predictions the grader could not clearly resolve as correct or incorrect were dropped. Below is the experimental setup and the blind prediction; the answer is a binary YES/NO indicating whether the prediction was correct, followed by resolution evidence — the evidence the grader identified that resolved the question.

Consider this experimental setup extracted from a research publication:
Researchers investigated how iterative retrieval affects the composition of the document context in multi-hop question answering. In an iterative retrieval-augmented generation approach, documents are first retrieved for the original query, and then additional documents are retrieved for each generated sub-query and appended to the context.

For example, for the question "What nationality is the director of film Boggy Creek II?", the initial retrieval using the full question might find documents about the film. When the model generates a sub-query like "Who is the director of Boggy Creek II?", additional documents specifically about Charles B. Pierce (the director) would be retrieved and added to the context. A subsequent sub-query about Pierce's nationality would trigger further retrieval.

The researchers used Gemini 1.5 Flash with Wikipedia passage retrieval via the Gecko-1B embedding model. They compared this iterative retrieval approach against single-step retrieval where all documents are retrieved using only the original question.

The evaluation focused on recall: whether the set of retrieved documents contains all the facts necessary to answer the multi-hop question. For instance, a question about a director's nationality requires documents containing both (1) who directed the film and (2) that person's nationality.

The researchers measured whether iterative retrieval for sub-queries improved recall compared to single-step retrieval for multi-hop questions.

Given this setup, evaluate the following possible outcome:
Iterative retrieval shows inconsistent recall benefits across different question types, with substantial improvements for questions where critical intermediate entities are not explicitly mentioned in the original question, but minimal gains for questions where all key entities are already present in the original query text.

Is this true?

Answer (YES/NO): NO